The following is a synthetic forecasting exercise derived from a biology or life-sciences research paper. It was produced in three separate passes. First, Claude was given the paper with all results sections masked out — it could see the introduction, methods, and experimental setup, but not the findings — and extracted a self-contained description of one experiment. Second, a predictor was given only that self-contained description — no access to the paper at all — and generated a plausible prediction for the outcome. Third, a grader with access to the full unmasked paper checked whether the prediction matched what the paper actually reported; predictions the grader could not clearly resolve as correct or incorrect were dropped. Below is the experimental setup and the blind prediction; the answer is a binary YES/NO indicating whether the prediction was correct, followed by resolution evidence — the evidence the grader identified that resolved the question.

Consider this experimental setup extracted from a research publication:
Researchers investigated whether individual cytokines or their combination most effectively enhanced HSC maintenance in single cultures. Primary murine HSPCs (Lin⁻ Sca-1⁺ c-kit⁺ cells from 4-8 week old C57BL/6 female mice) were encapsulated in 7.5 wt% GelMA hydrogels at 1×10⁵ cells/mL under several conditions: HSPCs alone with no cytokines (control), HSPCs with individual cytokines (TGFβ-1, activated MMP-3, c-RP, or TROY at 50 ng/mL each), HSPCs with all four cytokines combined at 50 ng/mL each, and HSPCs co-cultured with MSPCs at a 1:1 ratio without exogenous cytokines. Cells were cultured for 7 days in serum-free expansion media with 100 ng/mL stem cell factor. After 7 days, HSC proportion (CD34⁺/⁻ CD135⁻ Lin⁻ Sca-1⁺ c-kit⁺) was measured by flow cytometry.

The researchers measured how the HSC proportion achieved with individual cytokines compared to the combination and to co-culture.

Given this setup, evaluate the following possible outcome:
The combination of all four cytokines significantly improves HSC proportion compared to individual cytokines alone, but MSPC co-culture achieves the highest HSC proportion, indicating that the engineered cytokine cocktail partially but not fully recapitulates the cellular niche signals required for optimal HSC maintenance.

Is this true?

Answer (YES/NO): NO